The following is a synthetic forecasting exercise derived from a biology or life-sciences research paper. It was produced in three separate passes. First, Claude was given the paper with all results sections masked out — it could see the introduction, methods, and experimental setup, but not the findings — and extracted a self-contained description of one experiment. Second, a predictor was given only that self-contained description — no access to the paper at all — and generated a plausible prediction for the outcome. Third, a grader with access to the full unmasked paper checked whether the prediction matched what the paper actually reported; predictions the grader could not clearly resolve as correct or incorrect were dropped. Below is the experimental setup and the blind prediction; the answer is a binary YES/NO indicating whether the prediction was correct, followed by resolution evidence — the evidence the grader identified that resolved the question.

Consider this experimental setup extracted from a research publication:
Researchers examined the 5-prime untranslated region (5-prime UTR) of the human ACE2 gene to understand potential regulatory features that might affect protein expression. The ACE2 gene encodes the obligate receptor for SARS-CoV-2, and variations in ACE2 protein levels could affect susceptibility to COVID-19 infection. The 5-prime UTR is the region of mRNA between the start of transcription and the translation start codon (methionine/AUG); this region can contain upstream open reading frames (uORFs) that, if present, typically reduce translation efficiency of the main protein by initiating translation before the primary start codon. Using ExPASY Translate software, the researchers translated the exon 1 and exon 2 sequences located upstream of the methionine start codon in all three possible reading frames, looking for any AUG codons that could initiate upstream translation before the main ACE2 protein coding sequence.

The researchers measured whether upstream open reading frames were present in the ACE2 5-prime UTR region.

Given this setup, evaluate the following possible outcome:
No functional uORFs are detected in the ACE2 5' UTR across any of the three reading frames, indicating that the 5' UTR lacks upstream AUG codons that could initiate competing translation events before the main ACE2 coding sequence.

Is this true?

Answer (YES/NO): NO